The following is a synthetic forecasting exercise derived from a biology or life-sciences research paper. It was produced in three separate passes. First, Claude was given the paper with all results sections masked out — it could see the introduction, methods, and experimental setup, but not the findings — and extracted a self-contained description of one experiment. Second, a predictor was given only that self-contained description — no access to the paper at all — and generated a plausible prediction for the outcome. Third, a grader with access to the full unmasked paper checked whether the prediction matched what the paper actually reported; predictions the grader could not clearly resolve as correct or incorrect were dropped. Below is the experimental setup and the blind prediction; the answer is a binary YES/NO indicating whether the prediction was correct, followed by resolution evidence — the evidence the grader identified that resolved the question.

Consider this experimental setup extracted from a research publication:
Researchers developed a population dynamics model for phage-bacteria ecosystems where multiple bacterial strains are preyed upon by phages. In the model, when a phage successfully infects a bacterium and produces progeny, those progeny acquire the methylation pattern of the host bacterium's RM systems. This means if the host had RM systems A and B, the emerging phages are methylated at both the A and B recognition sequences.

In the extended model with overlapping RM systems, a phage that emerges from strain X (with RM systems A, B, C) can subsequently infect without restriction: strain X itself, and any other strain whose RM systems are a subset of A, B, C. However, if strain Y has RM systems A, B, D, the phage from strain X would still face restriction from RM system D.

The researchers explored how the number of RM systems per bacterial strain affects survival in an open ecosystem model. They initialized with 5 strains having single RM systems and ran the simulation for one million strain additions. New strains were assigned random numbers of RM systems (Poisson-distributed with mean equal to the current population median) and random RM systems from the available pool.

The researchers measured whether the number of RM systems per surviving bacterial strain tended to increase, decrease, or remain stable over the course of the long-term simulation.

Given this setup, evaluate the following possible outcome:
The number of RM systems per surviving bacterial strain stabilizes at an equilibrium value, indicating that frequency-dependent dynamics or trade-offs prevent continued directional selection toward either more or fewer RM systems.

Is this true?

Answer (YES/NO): YES